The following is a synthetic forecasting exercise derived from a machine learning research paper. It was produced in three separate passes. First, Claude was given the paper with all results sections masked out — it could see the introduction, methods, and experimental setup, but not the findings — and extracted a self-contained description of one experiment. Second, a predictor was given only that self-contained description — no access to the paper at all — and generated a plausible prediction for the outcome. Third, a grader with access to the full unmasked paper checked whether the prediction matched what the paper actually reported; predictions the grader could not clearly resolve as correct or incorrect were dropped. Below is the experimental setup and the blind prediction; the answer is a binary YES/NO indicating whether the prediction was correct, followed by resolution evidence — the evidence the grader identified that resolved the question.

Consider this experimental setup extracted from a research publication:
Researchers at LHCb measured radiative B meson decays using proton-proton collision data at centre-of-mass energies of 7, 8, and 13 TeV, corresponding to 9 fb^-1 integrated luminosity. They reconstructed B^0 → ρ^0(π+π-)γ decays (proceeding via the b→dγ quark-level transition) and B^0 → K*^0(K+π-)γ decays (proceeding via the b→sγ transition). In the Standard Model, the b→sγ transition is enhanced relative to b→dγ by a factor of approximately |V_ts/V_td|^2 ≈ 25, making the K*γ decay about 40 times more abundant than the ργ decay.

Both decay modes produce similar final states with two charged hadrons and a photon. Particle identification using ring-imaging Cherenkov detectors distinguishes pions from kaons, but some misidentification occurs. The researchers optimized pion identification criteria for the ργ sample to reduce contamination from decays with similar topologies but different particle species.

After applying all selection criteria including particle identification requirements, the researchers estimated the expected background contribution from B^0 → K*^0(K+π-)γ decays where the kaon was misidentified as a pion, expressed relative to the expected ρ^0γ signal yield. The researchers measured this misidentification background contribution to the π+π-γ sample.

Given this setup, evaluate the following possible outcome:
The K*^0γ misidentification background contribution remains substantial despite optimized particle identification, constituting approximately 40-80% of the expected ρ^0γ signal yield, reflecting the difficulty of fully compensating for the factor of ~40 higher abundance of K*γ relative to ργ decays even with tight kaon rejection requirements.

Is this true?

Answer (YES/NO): NO